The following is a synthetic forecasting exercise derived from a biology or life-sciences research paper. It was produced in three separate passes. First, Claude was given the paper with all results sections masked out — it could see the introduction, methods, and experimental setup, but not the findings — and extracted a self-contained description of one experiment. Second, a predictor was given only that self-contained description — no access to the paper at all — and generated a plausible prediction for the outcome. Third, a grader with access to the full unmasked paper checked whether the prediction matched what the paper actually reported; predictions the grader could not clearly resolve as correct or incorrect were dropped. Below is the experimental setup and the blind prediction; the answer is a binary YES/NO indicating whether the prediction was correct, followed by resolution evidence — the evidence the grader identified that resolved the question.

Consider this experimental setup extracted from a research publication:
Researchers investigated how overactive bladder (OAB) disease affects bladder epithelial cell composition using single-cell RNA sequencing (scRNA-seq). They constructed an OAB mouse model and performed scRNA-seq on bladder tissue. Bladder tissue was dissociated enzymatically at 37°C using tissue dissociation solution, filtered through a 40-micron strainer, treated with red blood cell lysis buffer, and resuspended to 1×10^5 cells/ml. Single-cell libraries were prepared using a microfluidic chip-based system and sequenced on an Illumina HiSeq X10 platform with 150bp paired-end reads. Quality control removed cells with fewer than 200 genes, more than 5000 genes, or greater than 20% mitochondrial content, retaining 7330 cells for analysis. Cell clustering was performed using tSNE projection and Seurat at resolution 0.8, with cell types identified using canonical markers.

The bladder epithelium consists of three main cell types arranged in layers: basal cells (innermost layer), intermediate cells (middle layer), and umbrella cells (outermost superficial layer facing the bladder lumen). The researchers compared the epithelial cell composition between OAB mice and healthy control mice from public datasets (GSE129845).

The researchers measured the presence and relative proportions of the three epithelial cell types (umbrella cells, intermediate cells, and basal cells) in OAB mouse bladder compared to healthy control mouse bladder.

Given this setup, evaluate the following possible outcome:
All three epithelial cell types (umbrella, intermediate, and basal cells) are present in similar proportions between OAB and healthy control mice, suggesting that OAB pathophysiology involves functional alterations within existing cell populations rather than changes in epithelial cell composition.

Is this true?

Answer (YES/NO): NO